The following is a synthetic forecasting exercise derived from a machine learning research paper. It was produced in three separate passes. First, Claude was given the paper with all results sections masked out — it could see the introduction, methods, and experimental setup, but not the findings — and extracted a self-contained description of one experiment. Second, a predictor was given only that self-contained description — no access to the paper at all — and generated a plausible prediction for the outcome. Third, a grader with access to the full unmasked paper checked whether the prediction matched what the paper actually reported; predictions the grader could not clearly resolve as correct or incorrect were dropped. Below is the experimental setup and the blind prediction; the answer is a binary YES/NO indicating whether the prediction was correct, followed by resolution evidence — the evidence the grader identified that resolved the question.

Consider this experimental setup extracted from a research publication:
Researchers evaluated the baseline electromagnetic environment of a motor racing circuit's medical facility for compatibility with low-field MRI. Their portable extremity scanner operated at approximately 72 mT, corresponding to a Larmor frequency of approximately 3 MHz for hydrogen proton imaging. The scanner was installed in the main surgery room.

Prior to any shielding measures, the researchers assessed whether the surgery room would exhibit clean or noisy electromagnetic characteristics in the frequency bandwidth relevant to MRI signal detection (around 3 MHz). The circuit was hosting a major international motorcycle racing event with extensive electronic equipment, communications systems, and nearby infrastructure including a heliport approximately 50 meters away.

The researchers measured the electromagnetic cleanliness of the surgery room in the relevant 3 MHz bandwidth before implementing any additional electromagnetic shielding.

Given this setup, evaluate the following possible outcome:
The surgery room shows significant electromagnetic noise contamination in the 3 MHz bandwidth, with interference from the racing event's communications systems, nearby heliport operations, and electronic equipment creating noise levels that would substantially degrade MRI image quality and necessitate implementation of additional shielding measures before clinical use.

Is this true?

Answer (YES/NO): NO